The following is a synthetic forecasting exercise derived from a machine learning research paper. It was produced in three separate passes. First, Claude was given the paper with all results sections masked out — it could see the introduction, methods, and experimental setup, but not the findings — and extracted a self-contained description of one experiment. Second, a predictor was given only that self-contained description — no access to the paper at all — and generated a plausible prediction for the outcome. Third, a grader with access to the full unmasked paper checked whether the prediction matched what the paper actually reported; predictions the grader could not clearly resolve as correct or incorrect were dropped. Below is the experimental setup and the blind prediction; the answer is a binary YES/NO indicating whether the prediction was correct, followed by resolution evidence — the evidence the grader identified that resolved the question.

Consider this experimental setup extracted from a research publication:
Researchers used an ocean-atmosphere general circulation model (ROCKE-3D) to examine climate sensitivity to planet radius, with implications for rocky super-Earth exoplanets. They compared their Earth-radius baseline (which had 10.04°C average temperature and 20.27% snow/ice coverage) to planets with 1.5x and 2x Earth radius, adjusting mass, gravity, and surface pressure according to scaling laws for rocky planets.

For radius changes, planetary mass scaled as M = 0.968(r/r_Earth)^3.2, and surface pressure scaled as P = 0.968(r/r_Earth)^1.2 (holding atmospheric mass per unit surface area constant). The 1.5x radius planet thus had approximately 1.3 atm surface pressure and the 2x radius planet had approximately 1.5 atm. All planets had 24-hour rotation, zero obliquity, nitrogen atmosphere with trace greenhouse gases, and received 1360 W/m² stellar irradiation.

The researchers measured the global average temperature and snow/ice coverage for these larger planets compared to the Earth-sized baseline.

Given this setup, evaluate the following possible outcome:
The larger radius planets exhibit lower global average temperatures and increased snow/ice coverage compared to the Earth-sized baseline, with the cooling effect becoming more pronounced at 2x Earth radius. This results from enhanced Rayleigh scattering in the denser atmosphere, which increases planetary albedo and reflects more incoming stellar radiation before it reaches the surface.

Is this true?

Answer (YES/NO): NO